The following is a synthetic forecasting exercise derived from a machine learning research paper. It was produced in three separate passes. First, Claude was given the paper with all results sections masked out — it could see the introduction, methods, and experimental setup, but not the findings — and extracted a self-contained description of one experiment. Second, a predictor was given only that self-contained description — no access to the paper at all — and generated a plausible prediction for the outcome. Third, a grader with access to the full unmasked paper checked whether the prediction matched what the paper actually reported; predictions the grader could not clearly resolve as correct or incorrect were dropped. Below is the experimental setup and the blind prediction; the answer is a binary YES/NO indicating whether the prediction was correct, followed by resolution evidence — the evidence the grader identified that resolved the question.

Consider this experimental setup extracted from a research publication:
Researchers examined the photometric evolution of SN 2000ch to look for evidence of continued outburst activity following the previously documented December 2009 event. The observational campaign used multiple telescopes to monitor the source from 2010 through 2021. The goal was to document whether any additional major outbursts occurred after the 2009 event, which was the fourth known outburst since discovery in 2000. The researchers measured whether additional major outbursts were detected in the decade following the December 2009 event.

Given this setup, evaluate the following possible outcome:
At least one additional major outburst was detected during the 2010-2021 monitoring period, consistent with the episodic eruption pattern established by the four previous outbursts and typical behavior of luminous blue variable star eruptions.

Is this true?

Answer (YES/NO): YES